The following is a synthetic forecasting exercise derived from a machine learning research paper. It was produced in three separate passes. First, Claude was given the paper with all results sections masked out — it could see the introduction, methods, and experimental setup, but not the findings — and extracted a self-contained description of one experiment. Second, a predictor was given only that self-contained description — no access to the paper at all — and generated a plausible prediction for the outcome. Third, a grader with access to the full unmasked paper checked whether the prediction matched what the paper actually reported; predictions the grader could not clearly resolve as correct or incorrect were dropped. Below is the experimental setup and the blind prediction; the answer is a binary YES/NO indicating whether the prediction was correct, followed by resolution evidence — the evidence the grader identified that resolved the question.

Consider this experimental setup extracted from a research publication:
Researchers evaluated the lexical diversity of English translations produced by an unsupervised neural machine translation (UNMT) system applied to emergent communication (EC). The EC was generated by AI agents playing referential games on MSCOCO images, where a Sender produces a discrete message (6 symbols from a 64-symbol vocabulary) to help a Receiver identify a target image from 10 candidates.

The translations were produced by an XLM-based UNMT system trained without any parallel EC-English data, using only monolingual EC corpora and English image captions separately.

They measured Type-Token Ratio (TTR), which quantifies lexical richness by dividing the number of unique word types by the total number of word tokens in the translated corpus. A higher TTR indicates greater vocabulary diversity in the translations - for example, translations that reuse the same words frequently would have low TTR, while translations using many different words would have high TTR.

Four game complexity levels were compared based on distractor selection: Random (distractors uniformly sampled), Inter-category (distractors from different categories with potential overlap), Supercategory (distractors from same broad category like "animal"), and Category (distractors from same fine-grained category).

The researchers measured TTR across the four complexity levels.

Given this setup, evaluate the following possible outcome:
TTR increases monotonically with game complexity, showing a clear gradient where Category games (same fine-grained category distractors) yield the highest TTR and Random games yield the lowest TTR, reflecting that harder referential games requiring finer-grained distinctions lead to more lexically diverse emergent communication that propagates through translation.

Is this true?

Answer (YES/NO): NO